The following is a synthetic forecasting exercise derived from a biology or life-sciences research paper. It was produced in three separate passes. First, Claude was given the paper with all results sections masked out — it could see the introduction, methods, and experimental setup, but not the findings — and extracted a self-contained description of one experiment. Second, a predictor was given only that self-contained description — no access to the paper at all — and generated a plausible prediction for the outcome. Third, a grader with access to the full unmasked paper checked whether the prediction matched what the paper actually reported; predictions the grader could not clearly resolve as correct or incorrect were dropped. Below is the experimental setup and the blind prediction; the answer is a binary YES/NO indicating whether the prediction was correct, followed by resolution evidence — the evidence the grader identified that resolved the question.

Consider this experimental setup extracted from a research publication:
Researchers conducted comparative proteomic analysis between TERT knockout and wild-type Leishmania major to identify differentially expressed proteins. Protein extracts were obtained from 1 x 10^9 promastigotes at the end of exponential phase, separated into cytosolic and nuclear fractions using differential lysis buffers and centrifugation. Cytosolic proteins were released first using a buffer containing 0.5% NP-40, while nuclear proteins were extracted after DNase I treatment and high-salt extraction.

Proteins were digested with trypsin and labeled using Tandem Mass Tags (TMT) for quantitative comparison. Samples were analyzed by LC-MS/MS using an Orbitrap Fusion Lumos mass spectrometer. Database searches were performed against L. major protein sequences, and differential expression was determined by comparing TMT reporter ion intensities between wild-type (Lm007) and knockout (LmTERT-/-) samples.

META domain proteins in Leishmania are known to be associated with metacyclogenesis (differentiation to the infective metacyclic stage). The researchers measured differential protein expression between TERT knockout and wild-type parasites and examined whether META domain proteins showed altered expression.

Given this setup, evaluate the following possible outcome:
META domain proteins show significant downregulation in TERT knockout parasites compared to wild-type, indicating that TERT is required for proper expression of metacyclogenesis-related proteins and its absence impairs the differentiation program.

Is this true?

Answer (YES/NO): YES